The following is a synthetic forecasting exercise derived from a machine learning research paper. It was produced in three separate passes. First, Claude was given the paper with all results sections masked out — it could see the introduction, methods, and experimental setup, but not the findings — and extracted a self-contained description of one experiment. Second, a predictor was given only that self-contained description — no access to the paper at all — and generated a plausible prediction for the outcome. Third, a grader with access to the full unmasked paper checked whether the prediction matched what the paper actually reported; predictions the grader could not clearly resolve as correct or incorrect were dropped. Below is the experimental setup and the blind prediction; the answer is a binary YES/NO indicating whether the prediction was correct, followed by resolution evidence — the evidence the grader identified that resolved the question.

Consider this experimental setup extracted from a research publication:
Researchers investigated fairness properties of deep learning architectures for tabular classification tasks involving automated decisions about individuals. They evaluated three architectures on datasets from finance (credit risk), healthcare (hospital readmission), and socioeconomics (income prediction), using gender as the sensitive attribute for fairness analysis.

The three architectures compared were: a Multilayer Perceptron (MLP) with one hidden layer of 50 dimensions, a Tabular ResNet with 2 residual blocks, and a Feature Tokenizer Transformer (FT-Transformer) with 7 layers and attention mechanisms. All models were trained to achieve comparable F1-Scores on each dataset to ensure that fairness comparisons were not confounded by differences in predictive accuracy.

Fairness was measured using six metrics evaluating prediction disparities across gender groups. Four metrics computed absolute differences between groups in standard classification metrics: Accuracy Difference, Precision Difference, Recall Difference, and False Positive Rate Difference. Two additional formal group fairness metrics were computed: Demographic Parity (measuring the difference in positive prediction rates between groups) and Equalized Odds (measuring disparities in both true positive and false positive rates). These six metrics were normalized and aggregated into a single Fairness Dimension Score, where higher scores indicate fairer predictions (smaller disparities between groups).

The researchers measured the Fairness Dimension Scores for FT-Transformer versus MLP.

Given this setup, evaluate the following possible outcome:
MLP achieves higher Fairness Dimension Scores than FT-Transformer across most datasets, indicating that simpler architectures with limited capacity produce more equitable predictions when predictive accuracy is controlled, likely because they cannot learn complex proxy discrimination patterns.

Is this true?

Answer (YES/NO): NO